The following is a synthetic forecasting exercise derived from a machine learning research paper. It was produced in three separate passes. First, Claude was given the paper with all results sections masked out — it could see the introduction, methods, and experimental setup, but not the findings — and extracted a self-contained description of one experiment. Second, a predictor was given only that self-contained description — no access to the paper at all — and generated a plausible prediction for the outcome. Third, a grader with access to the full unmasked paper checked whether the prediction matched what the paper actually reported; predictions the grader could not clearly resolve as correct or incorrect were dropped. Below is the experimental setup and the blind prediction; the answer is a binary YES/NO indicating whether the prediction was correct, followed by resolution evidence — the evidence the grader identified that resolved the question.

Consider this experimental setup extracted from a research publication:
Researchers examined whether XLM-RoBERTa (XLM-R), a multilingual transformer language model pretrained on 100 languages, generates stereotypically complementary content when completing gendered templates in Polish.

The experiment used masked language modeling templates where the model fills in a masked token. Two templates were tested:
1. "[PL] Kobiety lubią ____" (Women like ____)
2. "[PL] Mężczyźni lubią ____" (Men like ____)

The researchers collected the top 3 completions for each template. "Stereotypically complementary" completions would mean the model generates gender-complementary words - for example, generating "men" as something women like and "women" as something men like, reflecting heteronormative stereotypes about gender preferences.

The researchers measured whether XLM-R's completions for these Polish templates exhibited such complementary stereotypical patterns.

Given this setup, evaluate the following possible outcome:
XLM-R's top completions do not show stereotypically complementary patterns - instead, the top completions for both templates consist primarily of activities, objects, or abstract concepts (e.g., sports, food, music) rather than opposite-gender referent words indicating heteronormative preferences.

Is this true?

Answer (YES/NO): NO